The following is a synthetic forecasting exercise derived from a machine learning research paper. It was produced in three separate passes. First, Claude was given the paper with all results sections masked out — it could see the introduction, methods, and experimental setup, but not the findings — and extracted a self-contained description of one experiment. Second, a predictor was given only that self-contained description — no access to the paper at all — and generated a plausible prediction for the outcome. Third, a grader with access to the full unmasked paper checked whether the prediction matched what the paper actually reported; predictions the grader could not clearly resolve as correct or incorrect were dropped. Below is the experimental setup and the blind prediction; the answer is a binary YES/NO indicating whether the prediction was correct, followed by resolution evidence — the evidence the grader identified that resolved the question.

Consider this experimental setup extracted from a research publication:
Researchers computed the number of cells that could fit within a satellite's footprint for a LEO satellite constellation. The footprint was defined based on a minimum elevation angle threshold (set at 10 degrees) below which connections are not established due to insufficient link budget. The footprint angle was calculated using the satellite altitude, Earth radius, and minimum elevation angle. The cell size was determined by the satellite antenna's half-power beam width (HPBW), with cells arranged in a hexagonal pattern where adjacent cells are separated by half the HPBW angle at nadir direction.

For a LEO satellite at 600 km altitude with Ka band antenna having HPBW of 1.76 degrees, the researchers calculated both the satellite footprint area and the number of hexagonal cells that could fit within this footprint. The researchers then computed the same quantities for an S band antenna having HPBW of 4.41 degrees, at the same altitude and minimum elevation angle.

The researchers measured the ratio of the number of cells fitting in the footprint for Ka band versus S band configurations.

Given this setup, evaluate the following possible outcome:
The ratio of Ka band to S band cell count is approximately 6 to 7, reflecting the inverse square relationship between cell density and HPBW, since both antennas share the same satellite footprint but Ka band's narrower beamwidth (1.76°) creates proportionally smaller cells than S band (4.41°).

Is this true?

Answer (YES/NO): NO